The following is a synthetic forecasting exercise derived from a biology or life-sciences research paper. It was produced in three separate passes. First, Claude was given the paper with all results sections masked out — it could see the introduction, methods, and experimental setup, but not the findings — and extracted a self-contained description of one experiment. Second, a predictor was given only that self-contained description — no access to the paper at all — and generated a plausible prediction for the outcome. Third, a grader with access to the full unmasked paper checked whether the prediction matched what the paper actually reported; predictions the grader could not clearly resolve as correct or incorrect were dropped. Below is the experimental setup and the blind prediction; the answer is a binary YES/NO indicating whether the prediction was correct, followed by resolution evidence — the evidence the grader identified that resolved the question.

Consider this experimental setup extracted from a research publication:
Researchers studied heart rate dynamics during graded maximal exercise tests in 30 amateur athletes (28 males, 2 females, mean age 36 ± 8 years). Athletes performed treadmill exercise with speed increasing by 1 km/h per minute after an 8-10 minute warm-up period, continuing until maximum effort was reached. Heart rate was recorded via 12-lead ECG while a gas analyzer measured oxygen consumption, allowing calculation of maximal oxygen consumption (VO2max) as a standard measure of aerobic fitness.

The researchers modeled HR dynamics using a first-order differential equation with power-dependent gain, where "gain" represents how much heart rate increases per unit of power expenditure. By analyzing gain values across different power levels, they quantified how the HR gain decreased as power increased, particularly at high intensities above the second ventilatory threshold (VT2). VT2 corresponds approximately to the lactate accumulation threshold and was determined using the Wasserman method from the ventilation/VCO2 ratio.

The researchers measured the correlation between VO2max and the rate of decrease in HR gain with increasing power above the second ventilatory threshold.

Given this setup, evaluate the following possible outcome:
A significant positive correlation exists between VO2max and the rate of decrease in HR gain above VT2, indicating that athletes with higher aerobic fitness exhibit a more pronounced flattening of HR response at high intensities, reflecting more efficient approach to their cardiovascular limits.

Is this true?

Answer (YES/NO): NO